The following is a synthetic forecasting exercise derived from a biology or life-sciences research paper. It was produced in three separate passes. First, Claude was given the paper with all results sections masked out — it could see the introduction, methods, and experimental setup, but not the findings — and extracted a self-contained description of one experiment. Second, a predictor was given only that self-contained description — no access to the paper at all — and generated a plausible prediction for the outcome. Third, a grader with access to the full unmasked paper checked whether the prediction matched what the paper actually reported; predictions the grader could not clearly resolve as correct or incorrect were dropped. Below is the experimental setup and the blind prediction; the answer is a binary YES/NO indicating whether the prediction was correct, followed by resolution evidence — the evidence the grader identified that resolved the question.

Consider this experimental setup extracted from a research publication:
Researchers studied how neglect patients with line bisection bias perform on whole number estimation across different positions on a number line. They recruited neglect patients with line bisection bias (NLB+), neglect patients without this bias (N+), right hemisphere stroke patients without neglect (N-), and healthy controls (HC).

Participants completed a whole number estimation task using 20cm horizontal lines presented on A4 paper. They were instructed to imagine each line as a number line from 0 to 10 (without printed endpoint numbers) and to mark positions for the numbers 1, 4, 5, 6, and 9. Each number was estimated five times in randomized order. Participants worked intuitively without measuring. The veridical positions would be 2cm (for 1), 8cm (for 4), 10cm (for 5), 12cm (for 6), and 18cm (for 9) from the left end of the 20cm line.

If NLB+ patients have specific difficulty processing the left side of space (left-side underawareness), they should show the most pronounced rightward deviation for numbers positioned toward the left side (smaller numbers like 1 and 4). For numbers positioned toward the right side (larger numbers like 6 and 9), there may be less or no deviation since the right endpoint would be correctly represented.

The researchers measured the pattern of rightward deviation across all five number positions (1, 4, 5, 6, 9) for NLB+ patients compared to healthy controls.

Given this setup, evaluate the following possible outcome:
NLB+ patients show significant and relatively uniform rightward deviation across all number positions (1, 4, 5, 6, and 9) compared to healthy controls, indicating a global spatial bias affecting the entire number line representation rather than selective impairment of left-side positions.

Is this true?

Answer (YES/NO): NO